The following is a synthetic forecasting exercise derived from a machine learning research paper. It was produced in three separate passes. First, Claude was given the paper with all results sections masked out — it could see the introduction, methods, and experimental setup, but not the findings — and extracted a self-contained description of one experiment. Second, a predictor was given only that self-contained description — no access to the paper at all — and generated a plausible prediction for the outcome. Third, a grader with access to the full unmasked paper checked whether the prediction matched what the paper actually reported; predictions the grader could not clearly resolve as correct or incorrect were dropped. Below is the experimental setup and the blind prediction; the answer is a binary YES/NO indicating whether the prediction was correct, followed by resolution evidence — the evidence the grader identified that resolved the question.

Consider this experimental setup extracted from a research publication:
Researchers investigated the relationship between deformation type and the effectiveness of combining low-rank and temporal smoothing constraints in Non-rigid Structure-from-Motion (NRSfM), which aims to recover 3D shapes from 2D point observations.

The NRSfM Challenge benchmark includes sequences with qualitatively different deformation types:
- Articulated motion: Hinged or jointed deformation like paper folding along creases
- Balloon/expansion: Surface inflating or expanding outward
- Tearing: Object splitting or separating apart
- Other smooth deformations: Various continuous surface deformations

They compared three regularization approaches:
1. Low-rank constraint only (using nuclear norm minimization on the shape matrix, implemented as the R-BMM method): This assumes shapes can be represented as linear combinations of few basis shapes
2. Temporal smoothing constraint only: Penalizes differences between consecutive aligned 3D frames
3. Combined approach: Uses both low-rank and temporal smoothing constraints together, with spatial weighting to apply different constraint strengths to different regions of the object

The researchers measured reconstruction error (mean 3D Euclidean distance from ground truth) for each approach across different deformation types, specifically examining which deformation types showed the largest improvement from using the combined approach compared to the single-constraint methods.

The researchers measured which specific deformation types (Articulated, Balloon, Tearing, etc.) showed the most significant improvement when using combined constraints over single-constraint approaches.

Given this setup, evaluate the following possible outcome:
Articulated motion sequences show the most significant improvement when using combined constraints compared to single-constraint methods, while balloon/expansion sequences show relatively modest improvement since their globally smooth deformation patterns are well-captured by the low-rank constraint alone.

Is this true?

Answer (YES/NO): NO